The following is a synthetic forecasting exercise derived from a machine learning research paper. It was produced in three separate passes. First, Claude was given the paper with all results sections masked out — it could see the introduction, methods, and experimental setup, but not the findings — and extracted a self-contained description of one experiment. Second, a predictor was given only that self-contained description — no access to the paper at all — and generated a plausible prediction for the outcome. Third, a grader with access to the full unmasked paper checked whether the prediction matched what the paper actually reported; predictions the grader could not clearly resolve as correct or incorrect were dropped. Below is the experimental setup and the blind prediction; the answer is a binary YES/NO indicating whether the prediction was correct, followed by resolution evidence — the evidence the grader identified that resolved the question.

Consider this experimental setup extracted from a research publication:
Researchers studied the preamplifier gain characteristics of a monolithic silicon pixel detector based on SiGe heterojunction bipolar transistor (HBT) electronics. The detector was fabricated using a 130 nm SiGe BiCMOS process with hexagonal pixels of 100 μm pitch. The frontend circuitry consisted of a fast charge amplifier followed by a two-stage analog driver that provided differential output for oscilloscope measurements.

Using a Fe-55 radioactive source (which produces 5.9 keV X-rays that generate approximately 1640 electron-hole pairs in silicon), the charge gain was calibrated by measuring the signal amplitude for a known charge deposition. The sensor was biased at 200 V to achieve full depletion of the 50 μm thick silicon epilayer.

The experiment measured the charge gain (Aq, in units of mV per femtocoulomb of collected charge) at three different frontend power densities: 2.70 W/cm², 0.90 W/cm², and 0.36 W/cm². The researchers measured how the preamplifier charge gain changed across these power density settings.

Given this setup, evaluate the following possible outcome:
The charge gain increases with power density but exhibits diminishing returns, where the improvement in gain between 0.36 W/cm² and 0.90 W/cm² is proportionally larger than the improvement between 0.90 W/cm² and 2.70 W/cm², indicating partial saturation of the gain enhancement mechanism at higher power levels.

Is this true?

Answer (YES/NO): YES